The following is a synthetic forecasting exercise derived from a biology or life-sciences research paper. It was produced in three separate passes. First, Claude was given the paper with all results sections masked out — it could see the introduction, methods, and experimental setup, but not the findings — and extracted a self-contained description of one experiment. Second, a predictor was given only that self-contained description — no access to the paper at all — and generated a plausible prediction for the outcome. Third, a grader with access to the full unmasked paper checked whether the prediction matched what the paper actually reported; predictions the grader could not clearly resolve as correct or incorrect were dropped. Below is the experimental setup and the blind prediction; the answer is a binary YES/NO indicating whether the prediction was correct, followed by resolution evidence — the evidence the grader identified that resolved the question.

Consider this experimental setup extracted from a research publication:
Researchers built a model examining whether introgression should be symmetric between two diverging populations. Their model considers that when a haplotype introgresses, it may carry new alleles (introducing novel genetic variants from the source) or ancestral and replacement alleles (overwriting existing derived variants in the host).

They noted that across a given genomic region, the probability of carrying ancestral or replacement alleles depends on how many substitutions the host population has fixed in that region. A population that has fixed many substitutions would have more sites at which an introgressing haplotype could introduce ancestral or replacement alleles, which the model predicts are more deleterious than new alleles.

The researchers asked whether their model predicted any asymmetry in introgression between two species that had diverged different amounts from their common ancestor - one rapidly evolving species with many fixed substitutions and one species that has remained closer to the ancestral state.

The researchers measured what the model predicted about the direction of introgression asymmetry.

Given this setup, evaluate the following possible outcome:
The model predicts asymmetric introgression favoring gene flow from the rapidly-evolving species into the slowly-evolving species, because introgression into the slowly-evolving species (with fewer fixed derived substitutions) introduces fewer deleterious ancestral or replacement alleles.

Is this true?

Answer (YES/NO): YES